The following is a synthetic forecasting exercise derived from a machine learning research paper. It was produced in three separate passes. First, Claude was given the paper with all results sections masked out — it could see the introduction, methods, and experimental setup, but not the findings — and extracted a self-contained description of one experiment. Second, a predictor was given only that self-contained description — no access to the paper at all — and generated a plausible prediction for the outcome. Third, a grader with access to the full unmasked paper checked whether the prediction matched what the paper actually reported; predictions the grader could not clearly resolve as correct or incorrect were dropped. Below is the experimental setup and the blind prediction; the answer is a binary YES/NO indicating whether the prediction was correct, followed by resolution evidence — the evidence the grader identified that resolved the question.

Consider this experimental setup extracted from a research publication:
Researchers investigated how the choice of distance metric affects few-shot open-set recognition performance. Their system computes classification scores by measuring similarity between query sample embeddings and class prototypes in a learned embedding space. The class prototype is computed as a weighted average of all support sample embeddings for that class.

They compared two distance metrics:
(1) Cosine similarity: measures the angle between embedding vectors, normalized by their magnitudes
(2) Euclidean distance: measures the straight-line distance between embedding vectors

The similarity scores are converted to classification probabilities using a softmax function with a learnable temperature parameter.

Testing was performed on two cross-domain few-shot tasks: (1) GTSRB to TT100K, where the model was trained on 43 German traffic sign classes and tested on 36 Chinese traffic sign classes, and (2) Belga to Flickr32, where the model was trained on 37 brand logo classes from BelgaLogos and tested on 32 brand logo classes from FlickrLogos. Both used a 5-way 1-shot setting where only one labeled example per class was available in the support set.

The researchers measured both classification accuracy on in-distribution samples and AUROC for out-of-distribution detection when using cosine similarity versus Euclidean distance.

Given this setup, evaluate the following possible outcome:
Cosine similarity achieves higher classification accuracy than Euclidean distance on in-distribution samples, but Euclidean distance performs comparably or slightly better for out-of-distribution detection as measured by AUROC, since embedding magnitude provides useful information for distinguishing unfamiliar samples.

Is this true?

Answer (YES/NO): NO